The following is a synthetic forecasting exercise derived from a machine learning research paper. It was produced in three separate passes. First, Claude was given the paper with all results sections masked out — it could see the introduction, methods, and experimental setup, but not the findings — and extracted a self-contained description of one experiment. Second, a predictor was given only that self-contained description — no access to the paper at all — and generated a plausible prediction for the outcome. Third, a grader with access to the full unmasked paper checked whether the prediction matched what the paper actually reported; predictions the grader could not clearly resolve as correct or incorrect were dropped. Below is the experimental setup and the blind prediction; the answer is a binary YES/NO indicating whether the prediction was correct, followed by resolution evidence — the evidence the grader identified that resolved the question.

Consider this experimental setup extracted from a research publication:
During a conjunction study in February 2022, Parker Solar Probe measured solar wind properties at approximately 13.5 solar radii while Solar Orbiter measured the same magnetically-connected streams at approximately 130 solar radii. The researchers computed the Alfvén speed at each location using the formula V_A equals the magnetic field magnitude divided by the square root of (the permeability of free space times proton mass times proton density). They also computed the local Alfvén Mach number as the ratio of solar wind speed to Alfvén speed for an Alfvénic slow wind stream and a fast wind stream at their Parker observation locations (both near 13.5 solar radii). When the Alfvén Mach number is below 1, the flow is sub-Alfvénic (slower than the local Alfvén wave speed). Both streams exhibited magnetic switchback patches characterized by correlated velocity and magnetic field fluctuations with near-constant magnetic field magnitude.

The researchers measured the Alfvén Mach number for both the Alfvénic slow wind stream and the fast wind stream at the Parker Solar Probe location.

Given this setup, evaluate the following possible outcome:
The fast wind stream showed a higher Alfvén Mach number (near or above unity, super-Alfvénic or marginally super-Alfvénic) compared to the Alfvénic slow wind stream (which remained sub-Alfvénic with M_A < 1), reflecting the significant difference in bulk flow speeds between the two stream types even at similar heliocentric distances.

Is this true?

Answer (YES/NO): NO